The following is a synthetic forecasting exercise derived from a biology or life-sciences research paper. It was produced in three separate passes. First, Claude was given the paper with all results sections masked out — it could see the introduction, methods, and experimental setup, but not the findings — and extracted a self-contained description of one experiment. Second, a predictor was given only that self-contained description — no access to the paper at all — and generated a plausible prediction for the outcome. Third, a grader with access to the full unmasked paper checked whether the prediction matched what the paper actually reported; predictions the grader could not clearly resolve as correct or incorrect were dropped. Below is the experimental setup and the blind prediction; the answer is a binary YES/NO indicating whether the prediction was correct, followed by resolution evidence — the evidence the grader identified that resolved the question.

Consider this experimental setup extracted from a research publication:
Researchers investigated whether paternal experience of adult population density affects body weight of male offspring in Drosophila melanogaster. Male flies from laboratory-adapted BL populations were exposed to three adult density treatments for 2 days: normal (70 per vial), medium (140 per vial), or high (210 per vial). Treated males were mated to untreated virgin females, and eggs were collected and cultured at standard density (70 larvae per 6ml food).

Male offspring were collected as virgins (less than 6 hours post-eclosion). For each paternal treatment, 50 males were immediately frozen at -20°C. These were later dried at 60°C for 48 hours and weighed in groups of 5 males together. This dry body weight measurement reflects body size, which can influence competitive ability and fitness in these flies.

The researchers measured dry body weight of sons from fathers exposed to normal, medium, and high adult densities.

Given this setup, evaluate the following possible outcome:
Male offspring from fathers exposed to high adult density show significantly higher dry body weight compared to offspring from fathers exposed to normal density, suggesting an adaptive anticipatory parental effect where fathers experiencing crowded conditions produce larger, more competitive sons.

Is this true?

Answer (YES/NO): NO